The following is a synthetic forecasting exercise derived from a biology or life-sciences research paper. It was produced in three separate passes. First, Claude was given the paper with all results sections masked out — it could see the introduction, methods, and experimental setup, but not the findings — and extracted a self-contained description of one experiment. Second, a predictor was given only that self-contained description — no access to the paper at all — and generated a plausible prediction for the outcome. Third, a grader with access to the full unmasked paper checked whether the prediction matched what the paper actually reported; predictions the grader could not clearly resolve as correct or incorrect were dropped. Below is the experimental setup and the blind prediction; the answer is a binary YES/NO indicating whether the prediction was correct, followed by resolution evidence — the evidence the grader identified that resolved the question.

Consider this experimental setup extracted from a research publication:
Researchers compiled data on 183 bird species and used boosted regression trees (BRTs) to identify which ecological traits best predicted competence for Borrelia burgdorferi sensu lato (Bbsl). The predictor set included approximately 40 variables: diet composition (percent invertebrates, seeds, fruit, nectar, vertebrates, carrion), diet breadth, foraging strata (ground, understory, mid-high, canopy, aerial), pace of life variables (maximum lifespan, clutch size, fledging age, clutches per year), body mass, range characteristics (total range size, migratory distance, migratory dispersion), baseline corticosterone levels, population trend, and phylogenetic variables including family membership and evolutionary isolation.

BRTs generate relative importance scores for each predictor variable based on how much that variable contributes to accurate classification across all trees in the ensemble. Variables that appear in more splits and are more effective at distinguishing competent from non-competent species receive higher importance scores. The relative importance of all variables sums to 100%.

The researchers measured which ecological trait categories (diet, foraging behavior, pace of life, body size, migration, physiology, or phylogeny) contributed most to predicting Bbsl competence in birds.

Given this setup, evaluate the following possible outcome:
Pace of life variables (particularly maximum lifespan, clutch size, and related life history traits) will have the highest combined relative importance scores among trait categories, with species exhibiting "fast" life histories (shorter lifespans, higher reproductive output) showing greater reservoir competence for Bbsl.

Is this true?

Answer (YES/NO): NO